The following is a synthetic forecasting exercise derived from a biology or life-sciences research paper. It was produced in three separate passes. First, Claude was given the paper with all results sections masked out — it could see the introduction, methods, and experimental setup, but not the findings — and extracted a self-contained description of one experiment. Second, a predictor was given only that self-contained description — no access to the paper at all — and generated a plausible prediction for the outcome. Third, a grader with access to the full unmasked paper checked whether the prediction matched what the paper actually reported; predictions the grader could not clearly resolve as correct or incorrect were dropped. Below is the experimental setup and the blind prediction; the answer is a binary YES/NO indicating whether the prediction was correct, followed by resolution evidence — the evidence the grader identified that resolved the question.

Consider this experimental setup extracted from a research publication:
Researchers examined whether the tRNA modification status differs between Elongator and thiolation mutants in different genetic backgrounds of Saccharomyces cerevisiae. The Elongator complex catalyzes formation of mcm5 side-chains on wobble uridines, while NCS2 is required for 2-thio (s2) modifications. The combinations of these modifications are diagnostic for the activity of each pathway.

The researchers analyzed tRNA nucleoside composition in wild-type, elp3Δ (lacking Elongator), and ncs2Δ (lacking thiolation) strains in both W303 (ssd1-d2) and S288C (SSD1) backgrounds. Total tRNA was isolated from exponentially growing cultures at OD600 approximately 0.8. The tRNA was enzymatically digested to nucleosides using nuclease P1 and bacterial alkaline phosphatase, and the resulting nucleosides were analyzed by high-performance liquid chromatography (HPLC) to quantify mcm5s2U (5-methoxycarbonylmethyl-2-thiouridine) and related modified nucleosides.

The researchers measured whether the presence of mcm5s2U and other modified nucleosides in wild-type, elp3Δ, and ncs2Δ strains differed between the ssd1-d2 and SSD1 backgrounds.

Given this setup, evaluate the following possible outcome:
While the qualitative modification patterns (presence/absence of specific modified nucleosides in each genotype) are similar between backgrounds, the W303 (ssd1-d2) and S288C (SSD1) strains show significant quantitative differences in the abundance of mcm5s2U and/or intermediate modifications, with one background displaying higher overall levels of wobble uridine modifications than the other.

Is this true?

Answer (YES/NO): NO